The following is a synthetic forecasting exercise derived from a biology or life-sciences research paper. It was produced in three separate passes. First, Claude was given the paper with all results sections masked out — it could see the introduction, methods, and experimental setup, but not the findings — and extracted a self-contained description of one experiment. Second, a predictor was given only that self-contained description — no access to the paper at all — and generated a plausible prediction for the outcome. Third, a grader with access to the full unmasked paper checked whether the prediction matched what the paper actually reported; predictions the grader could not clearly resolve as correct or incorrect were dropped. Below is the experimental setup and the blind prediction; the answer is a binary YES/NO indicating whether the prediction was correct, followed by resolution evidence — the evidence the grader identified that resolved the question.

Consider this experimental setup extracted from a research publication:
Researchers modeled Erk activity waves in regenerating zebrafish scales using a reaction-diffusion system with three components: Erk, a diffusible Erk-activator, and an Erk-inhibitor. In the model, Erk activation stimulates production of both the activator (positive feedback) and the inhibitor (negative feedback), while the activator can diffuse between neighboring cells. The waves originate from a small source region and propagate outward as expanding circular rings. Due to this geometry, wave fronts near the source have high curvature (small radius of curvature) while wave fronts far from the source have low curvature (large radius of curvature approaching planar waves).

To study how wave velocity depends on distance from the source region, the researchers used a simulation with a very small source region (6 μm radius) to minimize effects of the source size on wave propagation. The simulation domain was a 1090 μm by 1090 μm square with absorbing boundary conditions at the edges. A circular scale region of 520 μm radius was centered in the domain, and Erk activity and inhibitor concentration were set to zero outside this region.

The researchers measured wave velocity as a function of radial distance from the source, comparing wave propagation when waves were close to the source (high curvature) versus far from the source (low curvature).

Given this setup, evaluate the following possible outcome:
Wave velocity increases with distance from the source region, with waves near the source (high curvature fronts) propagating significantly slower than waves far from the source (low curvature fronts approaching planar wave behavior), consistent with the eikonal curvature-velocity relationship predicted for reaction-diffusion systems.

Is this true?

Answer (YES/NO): NO